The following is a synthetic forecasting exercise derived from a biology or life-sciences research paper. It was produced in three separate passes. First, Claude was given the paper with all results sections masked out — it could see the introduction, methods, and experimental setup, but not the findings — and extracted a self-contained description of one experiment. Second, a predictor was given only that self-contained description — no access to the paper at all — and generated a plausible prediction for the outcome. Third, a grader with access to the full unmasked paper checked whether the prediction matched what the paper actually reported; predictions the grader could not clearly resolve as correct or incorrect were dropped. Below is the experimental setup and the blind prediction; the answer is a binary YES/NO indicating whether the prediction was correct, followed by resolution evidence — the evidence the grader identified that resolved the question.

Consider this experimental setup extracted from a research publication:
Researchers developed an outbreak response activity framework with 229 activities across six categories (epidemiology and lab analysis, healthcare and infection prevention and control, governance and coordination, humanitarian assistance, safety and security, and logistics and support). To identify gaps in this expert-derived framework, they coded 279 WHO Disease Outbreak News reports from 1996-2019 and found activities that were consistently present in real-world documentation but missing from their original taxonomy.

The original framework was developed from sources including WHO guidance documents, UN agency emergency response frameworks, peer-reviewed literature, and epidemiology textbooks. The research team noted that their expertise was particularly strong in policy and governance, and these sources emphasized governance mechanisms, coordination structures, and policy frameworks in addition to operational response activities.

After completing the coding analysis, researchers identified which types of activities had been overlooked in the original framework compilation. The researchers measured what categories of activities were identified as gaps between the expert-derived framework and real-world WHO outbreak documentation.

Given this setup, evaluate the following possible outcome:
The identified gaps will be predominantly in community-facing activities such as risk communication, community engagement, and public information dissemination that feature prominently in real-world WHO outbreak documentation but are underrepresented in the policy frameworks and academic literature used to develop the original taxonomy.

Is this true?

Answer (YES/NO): NO